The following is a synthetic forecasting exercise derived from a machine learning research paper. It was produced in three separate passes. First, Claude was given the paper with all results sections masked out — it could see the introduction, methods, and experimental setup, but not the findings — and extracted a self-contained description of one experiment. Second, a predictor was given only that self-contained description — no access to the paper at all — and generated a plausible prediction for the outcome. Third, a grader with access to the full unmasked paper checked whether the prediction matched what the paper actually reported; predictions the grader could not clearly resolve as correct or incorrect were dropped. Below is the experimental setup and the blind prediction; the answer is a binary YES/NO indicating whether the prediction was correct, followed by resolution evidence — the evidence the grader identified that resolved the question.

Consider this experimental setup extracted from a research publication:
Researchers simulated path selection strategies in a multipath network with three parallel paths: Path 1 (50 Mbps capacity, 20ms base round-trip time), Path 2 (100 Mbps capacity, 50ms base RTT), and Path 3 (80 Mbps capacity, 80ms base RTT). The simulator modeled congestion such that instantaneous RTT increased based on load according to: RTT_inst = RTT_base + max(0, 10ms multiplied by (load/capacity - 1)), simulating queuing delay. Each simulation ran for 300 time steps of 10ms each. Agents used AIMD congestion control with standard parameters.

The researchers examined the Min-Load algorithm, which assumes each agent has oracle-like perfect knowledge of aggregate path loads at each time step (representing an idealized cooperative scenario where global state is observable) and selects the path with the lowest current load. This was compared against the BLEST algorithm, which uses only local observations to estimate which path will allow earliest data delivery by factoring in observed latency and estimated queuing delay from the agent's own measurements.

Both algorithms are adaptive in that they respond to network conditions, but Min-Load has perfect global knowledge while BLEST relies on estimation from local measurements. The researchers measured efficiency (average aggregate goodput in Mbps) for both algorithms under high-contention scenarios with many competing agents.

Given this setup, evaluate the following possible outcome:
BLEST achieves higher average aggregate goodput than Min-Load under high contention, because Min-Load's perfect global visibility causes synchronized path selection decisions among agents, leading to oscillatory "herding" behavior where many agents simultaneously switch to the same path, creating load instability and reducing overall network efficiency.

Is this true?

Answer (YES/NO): NO